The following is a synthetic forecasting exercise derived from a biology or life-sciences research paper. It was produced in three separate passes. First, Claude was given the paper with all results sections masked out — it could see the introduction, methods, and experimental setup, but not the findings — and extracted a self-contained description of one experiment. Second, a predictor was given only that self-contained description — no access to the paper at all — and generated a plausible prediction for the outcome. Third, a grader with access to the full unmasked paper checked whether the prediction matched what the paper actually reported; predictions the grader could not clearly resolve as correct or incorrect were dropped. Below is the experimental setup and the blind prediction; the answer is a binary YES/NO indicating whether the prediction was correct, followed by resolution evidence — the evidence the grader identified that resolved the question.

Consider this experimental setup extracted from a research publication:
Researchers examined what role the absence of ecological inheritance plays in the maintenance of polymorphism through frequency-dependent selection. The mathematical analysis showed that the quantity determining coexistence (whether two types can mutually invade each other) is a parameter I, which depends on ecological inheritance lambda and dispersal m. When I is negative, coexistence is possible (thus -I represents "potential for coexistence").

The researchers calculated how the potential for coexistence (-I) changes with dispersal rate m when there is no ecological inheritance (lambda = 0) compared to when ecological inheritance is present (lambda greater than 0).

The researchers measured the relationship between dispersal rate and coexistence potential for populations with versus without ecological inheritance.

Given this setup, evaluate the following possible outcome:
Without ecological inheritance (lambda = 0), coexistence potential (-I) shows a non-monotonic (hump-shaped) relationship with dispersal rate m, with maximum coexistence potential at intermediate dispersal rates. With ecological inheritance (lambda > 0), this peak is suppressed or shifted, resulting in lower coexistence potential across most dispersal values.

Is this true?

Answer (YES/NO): NO